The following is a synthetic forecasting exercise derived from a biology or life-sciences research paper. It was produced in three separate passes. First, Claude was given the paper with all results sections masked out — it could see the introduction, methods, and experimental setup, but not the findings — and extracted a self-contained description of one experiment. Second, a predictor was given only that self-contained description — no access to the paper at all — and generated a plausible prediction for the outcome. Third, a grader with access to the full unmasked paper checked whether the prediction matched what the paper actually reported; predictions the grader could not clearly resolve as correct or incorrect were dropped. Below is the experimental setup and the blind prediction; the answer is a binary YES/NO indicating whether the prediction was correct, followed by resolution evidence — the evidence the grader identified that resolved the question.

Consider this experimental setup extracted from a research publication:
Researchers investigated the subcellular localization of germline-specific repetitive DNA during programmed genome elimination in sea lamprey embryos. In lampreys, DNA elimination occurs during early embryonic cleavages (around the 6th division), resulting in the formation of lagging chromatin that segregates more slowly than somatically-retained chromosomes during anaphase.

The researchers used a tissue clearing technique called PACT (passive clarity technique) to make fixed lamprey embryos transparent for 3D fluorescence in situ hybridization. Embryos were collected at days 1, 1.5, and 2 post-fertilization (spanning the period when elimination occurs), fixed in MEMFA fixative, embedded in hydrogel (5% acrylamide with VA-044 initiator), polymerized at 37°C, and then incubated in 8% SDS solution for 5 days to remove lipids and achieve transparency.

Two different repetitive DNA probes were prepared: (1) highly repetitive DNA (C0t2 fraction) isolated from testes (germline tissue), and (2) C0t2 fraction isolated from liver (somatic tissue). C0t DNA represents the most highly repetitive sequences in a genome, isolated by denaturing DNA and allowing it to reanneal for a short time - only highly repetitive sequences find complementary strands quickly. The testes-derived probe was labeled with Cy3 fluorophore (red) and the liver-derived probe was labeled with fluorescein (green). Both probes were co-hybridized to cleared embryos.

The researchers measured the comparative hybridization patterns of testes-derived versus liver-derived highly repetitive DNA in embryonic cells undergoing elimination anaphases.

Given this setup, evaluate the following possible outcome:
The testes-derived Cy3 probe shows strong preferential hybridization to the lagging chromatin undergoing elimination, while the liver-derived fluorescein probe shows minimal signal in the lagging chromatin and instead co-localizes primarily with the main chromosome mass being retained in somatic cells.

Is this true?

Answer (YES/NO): NO